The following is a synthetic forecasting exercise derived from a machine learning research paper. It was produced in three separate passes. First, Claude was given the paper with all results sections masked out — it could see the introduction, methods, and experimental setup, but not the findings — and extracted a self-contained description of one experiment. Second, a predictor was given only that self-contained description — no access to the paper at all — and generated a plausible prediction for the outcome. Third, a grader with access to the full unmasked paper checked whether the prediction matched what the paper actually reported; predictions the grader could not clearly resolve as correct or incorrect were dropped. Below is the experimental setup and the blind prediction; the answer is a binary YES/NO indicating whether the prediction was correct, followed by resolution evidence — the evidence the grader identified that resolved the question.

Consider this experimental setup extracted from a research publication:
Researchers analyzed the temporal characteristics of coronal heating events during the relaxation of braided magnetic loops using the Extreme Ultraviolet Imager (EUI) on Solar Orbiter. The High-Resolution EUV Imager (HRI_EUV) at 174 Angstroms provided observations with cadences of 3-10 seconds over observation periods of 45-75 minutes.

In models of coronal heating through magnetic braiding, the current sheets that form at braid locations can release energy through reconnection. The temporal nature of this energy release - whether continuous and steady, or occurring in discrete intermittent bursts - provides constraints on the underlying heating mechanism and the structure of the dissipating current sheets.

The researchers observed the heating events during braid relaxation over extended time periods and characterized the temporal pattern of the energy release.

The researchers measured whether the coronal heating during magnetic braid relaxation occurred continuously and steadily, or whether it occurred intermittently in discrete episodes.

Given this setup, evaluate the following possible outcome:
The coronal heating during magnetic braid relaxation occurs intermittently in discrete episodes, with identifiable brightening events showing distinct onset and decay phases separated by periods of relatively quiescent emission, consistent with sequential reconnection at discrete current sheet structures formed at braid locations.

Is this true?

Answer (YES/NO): YES